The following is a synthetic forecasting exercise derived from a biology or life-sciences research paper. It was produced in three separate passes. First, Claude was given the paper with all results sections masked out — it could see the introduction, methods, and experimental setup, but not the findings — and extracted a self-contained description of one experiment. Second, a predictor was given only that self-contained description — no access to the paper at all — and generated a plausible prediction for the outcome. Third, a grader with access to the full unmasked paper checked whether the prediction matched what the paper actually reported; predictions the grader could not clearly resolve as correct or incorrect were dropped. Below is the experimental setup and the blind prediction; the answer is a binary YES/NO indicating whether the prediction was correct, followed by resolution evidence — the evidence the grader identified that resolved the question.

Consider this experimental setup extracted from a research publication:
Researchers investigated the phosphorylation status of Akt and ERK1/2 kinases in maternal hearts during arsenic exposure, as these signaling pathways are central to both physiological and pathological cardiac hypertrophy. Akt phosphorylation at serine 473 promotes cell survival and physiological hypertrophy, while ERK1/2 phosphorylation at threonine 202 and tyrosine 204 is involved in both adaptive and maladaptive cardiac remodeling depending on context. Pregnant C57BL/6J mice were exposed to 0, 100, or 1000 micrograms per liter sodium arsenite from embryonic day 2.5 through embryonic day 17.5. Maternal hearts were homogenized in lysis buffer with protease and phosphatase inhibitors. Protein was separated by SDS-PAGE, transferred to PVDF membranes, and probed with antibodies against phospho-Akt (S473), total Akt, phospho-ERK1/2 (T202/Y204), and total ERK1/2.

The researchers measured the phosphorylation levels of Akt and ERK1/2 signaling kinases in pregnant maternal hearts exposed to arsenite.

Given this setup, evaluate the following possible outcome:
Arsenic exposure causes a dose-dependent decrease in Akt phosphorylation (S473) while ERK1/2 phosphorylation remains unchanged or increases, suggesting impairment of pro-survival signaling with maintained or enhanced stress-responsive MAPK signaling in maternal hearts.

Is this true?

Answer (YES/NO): NO